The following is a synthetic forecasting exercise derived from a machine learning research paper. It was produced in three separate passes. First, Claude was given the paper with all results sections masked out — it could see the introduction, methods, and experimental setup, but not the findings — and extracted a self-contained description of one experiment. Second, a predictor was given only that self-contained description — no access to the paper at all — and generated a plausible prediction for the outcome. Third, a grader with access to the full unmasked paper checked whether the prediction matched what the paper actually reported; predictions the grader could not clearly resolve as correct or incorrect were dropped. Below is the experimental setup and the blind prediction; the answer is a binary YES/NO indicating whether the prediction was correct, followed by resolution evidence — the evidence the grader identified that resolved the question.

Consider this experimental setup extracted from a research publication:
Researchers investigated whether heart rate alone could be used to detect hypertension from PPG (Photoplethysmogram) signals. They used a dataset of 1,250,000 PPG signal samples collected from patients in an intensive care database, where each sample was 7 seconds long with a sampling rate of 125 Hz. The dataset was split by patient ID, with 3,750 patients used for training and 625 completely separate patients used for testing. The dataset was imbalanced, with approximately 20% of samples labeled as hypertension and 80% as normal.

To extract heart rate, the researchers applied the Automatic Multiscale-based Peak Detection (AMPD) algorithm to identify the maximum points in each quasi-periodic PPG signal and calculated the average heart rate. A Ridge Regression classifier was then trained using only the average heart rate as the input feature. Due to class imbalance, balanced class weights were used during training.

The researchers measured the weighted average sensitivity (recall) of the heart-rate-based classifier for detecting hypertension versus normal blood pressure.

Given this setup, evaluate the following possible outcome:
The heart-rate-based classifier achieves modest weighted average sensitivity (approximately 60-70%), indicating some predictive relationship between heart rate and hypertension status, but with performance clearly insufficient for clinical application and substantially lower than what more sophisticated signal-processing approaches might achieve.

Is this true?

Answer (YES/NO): NO